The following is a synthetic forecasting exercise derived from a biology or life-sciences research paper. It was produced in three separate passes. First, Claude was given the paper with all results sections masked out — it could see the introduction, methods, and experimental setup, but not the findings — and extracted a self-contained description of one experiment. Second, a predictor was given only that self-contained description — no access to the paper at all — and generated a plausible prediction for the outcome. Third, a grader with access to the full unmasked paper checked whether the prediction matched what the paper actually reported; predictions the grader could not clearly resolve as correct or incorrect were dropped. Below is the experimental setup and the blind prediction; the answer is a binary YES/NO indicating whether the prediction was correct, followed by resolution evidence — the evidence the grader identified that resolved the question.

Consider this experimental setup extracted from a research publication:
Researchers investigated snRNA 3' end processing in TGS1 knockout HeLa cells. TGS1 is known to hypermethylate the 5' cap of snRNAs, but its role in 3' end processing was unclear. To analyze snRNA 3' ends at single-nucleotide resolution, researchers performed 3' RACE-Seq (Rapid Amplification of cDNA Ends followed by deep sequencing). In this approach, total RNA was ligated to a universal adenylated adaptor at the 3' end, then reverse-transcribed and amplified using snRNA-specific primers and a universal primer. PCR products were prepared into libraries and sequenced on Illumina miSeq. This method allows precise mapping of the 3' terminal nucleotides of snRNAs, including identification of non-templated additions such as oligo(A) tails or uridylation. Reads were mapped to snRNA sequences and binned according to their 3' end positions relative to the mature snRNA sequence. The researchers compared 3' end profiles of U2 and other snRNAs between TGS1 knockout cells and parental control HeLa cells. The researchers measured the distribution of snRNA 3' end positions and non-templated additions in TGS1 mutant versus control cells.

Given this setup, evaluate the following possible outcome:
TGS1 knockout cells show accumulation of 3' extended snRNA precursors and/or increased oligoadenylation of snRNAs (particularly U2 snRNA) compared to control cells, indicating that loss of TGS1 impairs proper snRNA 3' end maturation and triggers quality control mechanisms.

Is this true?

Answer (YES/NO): YES